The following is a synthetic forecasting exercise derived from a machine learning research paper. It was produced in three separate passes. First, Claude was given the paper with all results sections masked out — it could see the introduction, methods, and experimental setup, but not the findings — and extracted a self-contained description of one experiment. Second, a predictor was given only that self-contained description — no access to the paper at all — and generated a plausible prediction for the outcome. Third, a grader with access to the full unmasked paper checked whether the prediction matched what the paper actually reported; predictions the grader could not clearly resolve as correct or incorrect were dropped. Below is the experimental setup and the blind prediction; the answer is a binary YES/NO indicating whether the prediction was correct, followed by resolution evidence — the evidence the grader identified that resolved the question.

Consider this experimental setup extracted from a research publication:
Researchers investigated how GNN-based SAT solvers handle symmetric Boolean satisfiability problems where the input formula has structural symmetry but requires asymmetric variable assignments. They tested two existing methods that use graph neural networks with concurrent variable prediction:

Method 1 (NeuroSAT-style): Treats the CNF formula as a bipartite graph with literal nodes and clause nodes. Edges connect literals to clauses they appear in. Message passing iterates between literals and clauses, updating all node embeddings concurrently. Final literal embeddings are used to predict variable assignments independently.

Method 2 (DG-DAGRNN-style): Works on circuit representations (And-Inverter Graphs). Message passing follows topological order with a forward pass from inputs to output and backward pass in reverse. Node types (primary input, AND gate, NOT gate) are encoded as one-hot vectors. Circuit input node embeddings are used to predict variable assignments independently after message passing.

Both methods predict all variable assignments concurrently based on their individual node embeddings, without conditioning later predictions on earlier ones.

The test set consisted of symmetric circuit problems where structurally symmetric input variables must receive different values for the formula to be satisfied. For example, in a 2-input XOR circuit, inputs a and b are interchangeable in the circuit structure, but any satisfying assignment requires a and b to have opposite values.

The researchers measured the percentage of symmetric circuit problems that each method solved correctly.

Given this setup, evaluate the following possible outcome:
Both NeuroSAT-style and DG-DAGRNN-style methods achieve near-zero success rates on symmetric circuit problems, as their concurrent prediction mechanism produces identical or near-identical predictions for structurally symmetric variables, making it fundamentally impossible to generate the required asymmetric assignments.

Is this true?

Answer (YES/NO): YES